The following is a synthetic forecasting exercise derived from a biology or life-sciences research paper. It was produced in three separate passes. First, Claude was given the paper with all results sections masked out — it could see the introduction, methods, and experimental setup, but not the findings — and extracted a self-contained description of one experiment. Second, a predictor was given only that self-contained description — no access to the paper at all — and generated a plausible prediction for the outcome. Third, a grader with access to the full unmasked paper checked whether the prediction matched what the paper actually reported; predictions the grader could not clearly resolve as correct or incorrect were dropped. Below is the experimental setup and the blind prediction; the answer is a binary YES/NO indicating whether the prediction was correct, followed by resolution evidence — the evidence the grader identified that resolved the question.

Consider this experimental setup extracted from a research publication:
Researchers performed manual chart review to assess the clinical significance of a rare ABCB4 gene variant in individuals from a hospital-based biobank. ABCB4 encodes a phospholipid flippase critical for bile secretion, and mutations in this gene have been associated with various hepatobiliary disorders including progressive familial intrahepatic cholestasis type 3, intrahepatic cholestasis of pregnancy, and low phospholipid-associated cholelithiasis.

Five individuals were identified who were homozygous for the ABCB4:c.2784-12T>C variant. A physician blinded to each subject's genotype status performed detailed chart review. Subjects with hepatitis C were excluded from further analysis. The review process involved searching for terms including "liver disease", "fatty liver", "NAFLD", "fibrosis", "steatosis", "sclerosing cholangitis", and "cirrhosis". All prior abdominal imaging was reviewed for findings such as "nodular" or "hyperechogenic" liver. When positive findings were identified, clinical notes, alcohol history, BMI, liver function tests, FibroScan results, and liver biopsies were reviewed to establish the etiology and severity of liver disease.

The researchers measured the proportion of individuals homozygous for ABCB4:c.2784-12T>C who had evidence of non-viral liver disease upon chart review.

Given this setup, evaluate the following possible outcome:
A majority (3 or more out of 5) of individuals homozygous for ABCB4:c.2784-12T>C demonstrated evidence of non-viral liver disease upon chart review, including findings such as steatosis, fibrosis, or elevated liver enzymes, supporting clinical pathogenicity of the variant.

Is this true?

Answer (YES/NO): YES